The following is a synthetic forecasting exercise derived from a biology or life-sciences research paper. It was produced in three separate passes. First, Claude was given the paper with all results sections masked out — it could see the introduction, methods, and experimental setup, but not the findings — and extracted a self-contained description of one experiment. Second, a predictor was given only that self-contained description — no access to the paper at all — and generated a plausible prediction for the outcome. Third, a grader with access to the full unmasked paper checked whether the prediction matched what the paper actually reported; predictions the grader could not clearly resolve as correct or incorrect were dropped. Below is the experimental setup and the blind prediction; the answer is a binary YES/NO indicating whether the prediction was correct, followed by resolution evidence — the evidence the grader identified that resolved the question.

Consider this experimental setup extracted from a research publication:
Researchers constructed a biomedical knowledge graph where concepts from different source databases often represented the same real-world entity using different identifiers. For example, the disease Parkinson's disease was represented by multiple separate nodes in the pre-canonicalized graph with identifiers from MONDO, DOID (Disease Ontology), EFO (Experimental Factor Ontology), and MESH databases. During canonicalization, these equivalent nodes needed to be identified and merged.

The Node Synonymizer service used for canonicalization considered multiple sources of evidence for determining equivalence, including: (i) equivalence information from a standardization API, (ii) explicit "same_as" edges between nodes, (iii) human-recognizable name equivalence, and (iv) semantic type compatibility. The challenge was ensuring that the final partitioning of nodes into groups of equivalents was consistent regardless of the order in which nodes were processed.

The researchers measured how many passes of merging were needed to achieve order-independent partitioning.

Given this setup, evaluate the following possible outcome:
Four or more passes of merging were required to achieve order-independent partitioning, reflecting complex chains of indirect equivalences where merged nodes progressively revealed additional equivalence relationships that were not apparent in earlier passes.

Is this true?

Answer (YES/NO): NO